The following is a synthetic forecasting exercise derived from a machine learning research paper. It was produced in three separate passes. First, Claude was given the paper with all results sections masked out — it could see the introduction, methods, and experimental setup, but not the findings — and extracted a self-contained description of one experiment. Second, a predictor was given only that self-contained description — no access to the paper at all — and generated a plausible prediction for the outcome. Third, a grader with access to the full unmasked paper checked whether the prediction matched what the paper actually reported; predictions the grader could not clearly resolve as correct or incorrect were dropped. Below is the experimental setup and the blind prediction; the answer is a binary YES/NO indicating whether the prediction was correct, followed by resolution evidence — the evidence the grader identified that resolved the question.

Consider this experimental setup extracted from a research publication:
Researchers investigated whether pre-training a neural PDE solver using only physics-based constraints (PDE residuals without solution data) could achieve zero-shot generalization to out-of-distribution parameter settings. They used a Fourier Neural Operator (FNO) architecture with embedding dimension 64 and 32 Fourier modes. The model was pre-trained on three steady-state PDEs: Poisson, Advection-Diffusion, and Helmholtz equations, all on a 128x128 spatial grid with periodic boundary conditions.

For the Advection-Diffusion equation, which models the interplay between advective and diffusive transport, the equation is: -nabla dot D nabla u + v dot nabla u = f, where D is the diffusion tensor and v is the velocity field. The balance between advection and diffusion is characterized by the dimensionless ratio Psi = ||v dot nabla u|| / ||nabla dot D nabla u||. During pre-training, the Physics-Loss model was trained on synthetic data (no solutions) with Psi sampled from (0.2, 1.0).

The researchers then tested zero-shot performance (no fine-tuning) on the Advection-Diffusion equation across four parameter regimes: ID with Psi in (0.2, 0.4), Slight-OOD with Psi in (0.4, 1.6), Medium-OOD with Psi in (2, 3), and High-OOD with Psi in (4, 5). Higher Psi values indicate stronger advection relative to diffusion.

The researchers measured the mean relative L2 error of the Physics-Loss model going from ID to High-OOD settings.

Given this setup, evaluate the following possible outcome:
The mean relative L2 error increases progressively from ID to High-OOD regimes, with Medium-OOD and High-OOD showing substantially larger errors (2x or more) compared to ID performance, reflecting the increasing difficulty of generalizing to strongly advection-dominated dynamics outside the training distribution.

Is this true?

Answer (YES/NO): YES